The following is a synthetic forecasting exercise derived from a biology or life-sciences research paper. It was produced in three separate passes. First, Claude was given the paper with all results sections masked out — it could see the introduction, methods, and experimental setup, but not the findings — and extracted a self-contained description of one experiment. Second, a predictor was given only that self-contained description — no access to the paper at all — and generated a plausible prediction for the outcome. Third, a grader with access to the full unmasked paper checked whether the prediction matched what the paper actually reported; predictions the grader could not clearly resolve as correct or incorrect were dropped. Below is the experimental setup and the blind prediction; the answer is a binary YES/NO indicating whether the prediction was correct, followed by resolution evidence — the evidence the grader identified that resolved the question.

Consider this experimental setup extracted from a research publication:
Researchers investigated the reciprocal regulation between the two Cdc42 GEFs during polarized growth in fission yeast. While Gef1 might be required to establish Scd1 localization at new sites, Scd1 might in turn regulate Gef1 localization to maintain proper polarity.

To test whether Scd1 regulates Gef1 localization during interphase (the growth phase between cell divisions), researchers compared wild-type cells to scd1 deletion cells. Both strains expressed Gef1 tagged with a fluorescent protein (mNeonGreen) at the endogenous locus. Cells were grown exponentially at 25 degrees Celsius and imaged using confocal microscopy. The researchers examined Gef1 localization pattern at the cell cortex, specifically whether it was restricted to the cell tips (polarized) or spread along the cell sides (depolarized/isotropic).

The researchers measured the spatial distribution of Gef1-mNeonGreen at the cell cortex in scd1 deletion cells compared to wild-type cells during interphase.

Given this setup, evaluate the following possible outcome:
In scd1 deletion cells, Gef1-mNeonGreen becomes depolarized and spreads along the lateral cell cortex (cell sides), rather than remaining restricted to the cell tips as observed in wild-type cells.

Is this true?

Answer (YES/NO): YES